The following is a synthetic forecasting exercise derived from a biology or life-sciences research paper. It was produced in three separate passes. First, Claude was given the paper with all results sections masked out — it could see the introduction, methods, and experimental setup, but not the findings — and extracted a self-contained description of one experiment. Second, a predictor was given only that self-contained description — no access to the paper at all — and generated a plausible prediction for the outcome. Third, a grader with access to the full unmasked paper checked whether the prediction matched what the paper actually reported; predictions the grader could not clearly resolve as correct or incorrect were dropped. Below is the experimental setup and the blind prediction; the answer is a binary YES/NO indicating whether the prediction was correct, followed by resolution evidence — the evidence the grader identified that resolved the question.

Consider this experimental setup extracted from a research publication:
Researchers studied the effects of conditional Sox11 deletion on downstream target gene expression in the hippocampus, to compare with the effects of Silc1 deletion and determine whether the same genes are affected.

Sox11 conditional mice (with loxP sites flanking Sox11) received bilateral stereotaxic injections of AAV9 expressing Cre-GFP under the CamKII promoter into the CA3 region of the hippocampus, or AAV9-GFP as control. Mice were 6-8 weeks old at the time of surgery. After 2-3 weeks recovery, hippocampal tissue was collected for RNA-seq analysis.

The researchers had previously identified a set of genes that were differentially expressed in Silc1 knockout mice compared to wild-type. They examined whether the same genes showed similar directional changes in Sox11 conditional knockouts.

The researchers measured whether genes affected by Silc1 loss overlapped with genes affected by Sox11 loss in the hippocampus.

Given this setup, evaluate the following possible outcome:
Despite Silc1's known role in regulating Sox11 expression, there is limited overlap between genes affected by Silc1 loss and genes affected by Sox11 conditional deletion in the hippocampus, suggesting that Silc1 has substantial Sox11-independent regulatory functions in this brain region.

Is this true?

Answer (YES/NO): NO